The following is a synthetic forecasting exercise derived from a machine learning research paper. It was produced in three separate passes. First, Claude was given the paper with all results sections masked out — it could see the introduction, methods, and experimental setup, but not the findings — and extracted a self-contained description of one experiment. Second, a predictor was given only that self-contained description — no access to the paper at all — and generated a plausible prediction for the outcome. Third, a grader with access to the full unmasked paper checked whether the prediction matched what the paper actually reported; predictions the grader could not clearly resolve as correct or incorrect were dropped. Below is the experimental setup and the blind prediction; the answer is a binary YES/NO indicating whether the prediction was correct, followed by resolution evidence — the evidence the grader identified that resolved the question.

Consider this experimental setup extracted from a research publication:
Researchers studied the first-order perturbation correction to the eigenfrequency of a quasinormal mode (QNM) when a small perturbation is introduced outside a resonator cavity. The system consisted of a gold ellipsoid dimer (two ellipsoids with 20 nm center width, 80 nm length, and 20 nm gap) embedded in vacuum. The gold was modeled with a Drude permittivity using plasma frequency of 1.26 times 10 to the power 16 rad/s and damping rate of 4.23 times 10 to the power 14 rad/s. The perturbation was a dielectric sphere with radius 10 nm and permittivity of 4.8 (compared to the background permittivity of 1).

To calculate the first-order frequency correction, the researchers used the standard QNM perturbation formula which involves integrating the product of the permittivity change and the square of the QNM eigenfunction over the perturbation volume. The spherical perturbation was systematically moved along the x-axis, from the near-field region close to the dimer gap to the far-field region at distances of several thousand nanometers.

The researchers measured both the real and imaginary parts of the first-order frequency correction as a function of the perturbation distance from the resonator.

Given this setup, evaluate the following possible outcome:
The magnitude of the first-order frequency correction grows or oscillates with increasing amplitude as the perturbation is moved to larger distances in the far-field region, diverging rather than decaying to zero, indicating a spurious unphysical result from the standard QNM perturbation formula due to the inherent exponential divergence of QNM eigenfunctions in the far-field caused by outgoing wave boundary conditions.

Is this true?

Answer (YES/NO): YES